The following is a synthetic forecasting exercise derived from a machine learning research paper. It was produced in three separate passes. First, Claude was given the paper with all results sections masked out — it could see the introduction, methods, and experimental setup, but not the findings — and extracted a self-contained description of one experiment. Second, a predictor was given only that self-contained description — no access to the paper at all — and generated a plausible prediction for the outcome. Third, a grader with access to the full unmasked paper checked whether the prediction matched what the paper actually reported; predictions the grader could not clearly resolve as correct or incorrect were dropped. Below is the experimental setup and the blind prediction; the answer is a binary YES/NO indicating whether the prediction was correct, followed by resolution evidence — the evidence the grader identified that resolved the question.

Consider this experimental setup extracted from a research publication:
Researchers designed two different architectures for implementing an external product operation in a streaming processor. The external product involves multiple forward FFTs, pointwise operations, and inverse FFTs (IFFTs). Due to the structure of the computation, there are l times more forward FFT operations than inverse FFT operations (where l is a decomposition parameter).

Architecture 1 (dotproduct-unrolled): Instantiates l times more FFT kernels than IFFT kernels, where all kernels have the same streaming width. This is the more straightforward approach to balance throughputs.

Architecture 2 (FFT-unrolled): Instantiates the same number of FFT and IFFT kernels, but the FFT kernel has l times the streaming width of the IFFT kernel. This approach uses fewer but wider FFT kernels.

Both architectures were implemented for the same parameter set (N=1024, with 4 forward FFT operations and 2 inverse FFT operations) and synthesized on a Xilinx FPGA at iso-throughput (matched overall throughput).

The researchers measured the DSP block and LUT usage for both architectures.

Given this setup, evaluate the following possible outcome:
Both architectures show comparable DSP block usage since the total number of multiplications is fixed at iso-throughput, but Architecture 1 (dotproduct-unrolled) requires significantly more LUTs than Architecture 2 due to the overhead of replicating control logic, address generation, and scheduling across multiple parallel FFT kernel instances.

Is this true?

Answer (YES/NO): NO